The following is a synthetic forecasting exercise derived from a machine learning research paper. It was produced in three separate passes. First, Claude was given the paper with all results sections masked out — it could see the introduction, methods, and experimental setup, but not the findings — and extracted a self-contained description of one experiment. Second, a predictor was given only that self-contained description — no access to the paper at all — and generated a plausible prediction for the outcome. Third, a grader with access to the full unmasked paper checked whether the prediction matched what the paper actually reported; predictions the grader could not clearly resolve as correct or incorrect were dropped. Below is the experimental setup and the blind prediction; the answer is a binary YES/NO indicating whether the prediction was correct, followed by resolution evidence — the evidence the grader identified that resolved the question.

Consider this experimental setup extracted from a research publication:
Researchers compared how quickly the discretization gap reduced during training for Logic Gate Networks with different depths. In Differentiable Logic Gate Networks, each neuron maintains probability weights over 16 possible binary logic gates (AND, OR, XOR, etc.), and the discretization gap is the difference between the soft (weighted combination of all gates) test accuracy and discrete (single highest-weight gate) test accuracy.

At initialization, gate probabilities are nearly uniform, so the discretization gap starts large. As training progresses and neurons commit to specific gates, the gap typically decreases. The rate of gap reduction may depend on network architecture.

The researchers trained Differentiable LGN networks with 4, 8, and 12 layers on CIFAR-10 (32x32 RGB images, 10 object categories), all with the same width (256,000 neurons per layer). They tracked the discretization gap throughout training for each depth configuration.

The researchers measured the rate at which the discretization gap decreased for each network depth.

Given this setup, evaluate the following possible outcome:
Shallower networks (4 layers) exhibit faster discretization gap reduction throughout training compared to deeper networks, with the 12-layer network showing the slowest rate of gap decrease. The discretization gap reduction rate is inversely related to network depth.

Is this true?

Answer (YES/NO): YES